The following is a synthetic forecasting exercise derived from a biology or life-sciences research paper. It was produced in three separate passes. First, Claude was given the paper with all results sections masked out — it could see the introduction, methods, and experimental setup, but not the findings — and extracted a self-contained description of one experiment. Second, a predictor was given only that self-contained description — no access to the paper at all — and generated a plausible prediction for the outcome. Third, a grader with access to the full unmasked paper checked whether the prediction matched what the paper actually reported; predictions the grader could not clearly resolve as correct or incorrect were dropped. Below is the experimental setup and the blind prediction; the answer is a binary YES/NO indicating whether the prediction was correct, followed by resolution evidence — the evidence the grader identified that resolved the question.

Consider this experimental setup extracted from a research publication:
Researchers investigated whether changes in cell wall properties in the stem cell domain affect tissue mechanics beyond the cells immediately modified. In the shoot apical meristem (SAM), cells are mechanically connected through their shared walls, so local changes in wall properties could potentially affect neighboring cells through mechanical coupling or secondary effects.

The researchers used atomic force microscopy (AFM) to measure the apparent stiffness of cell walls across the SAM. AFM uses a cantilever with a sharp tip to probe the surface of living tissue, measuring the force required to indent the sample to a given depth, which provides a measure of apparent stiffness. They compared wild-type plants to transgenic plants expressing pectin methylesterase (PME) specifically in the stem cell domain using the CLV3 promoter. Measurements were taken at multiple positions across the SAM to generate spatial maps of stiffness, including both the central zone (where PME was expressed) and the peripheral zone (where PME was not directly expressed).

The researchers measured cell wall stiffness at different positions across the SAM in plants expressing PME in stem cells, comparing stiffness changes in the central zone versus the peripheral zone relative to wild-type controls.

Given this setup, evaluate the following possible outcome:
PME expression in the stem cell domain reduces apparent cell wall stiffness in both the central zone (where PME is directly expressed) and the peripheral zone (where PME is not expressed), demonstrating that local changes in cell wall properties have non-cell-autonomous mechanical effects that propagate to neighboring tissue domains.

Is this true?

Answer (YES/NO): NO